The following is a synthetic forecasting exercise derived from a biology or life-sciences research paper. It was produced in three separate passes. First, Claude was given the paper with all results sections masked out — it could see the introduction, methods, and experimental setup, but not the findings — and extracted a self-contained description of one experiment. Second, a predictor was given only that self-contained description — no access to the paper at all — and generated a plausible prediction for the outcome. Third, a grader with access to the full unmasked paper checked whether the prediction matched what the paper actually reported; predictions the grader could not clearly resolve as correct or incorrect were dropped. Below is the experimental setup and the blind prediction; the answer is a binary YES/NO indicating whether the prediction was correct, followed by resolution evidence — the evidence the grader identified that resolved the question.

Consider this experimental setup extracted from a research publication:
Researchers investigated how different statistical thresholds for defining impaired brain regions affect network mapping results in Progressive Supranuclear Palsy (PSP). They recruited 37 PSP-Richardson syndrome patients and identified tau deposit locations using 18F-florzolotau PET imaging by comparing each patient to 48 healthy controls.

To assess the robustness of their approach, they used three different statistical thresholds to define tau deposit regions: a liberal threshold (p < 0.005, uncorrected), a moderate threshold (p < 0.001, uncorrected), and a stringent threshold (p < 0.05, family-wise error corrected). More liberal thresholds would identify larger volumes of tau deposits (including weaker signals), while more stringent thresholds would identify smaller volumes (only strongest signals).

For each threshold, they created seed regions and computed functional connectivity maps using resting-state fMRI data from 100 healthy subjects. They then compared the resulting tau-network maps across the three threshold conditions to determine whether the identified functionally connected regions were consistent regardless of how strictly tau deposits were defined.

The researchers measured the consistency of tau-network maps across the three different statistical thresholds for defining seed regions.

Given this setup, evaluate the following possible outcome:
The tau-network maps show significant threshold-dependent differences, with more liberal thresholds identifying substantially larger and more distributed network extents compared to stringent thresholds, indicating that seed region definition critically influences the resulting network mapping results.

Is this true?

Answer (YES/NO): NO